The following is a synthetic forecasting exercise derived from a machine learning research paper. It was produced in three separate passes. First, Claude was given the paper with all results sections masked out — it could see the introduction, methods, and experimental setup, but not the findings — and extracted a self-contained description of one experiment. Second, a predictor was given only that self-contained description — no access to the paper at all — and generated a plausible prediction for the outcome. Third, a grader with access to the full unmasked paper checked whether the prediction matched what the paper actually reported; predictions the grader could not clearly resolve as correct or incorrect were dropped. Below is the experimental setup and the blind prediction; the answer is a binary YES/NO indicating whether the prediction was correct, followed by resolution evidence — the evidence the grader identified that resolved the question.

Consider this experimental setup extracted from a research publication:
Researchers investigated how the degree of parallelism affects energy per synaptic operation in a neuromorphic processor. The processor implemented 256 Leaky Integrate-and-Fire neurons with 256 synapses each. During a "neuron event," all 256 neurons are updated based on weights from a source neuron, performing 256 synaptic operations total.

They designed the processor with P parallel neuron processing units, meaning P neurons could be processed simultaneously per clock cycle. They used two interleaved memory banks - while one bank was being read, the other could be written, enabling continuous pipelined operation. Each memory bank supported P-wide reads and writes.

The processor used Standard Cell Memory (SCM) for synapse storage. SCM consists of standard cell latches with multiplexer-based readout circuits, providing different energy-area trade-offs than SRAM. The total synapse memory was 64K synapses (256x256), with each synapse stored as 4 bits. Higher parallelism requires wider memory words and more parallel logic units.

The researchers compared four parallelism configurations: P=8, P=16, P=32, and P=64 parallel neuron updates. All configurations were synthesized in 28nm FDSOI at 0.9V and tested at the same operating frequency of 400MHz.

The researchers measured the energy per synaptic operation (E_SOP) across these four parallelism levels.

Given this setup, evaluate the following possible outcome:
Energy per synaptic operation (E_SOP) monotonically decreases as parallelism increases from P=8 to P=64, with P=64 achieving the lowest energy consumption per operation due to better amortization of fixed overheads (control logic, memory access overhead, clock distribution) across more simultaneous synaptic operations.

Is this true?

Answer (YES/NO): NO